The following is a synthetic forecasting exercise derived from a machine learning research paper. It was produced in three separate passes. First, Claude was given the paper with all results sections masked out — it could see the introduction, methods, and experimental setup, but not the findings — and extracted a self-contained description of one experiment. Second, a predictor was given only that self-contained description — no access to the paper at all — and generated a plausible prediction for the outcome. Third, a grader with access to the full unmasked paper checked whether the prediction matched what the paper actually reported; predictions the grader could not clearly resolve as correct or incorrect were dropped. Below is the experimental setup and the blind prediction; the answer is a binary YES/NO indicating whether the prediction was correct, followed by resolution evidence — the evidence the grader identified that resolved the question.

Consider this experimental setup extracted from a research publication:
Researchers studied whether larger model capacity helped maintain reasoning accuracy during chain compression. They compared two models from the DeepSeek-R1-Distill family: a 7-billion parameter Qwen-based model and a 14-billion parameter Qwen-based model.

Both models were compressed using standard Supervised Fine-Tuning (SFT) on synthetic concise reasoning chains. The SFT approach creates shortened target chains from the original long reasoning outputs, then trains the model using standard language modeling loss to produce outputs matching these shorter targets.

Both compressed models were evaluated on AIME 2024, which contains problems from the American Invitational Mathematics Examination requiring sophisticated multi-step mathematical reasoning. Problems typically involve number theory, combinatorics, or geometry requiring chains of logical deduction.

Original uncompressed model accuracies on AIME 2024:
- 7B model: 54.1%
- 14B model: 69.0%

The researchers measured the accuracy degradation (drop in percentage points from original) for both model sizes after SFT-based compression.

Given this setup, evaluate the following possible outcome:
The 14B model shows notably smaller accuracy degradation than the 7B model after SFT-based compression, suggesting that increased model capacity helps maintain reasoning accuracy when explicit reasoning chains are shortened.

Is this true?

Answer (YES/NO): NO